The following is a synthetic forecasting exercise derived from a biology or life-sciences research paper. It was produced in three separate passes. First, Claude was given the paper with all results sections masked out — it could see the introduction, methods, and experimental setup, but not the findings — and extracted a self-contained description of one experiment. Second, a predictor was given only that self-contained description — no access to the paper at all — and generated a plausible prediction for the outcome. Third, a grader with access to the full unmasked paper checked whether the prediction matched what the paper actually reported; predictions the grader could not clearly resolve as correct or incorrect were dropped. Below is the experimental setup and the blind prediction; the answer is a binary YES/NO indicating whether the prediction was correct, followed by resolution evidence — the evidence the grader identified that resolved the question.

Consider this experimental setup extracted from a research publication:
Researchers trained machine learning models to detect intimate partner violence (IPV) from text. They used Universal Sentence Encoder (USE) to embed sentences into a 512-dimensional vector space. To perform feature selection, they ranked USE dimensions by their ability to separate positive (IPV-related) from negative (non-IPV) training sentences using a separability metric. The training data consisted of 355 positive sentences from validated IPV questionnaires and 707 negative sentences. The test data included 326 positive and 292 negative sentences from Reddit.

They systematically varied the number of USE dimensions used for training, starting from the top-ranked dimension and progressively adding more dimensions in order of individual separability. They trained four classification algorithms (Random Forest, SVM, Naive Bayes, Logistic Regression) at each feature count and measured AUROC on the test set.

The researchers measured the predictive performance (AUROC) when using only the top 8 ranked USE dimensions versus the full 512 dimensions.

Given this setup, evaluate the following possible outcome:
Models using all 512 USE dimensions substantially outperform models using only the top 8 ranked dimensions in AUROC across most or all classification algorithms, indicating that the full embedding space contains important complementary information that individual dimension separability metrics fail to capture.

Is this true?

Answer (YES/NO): NO